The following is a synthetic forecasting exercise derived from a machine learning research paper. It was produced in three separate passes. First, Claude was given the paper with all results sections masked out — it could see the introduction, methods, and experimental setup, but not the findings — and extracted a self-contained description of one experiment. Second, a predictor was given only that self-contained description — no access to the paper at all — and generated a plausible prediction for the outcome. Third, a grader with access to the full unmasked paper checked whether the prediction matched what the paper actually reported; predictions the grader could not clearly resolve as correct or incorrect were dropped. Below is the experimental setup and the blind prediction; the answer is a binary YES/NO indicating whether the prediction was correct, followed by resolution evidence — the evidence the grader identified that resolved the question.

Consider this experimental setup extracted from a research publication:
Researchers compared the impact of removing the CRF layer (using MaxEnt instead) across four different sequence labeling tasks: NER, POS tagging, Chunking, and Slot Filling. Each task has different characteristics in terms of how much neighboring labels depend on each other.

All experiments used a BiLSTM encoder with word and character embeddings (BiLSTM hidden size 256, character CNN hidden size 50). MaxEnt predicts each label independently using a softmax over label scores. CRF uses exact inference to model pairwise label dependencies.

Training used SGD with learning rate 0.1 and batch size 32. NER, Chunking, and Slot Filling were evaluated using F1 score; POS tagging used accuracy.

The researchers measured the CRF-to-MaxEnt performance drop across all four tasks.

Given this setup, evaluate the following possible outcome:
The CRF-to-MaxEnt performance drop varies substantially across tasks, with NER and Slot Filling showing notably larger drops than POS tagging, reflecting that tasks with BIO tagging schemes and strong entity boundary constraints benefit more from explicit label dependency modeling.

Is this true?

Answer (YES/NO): NO